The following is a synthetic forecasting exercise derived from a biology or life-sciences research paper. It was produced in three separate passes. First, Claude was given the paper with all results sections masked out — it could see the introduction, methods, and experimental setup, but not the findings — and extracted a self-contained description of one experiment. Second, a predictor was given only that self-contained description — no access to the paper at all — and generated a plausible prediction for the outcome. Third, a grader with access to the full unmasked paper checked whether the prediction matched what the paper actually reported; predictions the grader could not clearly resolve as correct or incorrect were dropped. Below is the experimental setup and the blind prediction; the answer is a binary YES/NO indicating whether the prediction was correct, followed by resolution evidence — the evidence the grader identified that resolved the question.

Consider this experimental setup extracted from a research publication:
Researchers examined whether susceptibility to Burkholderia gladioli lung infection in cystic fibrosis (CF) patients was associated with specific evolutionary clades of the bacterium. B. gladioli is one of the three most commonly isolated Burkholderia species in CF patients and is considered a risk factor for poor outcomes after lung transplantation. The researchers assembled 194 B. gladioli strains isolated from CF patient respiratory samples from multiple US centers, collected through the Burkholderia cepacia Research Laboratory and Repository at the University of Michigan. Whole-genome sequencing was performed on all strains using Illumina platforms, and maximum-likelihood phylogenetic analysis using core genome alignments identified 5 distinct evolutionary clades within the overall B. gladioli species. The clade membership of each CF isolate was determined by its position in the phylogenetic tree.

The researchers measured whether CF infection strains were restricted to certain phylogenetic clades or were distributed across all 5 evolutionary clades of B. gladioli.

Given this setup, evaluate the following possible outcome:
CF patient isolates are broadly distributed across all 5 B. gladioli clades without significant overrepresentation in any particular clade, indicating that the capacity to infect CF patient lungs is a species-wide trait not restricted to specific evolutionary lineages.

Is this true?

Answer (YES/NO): YES